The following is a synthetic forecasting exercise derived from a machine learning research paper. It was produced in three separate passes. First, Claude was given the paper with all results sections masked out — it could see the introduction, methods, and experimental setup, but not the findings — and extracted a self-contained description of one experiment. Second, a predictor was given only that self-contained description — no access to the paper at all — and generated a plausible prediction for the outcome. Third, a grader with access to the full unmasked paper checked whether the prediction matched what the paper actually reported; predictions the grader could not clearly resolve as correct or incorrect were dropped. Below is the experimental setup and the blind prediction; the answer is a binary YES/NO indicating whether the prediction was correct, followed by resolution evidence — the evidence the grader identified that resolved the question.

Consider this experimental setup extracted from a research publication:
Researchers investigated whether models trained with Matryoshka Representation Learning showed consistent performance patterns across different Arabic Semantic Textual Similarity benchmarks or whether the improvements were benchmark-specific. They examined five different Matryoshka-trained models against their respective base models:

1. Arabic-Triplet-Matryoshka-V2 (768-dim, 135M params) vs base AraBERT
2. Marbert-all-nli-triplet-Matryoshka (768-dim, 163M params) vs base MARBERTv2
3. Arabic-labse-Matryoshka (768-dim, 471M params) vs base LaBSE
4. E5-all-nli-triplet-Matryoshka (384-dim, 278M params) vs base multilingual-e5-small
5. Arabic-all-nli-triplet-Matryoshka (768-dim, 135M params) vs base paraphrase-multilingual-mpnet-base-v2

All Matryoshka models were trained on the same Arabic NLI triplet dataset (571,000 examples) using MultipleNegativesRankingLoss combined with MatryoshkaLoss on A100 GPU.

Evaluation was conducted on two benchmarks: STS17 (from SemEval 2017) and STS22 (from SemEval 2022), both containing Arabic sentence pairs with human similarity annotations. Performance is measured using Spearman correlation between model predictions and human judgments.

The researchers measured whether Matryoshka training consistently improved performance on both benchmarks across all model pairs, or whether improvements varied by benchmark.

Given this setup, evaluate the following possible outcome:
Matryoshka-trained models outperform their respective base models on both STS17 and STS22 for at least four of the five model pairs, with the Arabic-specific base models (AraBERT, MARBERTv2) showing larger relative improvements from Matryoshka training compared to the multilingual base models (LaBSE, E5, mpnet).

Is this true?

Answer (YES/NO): NO